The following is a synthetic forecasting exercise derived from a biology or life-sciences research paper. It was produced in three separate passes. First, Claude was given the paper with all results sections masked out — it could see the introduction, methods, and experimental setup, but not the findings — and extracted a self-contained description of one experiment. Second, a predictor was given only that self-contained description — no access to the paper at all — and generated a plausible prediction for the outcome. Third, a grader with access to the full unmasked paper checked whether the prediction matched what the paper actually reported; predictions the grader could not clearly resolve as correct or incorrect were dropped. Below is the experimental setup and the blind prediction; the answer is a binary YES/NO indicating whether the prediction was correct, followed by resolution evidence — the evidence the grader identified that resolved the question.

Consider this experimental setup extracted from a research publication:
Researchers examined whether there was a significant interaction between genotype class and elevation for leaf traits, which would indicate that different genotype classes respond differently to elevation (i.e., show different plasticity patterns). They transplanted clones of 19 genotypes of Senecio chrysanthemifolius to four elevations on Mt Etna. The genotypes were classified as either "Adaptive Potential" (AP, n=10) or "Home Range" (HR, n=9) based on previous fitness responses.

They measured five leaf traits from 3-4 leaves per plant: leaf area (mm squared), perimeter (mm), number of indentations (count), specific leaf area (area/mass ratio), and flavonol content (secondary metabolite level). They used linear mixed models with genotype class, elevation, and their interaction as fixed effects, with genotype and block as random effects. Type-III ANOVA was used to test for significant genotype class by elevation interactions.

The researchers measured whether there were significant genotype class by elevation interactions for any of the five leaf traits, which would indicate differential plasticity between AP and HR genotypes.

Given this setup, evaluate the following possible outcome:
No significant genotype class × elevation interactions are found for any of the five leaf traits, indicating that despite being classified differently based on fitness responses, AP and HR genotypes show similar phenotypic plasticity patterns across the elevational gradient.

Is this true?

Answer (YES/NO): NO